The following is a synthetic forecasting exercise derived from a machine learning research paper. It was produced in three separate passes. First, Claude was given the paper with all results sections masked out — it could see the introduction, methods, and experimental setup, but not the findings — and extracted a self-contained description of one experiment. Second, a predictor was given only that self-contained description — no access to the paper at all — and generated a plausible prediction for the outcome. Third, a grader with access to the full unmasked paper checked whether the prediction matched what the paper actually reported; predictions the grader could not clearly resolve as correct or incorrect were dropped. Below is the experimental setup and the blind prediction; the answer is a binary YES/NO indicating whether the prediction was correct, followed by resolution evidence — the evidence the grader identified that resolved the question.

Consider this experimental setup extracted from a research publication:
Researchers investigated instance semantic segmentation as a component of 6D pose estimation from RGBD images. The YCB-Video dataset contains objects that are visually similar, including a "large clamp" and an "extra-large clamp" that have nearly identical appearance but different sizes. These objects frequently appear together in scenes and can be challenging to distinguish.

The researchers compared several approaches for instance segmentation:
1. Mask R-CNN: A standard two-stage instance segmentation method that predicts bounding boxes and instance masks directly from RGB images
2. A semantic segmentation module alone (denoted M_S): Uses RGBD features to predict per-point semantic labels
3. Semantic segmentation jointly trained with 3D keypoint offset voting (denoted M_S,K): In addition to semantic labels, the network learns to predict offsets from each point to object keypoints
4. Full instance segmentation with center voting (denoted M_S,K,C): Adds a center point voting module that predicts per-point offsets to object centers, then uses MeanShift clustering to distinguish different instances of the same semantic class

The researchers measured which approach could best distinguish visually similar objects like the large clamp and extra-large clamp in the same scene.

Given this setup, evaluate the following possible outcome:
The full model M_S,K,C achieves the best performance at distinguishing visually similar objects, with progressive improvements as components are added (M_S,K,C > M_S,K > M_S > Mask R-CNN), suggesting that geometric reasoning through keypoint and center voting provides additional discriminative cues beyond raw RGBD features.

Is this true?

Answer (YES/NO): NO